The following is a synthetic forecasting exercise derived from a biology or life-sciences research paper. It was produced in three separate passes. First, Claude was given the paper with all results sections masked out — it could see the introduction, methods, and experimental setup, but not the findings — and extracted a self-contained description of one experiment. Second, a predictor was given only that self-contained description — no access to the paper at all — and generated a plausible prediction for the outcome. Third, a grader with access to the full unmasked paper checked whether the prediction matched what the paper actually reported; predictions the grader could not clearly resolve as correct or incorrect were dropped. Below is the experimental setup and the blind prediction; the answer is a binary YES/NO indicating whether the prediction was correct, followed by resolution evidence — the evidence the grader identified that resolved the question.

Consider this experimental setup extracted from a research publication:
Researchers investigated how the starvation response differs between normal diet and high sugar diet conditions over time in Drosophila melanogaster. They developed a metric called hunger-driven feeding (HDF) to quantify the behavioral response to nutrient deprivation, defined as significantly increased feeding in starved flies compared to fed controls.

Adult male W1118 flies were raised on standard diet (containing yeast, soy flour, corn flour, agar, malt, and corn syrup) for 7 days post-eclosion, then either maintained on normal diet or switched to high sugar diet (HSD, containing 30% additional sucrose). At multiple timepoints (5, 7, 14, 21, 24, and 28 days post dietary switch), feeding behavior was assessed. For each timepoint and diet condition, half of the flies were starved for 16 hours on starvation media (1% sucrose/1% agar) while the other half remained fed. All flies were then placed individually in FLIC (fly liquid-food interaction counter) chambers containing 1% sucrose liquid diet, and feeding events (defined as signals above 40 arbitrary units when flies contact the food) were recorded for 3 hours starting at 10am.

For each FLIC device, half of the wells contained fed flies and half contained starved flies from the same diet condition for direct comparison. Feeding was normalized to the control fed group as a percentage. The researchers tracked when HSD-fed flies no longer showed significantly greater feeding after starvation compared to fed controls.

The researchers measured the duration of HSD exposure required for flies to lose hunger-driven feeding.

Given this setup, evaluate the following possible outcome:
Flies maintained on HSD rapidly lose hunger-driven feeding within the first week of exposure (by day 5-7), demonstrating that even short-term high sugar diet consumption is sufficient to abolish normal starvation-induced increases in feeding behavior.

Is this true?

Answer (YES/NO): NO